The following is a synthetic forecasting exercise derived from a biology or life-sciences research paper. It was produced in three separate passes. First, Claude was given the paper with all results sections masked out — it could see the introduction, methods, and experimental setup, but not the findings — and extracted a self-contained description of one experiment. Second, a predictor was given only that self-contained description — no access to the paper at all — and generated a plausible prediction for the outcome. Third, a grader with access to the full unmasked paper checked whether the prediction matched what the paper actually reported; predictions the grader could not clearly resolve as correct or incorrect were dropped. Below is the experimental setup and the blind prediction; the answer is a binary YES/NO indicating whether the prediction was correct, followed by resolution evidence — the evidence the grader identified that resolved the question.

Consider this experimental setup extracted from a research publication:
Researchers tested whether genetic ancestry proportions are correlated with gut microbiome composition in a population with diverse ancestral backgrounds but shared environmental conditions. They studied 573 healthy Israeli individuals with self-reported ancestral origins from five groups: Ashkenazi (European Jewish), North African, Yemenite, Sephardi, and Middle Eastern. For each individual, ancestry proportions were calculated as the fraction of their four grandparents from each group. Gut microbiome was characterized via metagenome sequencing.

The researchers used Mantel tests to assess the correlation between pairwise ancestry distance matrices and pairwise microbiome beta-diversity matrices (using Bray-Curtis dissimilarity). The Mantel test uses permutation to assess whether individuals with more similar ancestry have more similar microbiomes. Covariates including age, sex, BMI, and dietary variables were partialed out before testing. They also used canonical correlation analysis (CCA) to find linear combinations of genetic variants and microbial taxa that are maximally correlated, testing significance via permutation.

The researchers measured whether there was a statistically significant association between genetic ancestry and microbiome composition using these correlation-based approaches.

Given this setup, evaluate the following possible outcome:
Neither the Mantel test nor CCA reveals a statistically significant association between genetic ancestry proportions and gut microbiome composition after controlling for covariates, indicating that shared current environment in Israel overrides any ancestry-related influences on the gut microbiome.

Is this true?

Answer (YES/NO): YES